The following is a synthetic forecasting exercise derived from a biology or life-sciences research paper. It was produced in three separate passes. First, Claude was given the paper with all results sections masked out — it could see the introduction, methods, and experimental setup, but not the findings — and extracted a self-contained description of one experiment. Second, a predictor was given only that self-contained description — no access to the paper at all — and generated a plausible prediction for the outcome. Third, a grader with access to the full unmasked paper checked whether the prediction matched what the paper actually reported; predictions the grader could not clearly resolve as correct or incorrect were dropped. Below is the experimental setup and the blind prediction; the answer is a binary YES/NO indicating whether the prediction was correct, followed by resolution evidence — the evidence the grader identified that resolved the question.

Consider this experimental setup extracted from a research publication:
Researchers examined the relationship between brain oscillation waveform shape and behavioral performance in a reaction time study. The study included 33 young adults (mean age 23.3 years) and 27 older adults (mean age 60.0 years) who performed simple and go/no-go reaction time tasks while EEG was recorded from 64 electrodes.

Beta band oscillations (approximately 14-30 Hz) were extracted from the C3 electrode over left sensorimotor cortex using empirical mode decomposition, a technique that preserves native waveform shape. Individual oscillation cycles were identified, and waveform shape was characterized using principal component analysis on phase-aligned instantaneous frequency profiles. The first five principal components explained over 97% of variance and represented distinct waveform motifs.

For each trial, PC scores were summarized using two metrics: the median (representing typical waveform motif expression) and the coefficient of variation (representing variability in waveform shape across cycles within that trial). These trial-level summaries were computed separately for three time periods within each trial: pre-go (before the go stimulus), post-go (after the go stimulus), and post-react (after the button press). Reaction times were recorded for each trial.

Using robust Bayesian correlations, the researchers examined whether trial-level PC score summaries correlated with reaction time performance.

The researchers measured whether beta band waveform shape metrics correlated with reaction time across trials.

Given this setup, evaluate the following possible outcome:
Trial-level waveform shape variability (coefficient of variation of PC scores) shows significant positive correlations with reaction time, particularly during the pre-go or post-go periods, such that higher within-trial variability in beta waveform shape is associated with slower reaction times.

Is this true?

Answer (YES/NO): NO